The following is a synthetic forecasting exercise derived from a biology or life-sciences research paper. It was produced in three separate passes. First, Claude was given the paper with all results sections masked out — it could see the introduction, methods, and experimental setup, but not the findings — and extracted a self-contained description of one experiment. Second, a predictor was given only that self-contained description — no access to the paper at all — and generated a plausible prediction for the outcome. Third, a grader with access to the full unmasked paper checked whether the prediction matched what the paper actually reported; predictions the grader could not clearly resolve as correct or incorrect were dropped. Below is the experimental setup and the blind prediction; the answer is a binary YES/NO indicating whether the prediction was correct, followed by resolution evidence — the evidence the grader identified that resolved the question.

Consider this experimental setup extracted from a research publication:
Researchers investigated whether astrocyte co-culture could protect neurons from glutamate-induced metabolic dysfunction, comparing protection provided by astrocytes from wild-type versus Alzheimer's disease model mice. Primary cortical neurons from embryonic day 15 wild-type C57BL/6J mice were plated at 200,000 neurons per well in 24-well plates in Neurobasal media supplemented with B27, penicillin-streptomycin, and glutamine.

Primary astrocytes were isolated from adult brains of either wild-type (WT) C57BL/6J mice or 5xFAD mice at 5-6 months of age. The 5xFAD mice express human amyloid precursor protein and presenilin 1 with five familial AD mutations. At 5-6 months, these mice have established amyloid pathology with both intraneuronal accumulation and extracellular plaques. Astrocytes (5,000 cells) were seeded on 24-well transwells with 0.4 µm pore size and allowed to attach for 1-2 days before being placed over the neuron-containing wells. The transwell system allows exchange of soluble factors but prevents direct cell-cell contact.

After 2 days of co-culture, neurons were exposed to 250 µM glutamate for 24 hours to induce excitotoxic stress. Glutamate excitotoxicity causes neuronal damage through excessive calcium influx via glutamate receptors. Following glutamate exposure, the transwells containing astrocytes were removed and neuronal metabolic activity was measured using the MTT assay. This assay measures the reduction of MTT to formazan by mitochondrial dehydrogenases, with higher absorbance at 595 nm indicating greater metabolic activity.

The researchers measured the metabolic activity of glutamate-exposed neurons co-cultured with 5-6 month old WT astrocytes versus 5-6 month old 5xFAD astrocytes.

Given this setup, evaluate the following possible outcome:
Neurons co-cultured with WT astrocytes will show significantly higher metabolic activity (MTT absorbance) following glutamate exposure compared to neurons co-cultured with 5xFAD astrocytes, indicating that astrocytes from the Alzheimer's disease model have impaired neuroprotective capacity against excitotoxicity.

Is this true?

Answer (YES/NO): NO